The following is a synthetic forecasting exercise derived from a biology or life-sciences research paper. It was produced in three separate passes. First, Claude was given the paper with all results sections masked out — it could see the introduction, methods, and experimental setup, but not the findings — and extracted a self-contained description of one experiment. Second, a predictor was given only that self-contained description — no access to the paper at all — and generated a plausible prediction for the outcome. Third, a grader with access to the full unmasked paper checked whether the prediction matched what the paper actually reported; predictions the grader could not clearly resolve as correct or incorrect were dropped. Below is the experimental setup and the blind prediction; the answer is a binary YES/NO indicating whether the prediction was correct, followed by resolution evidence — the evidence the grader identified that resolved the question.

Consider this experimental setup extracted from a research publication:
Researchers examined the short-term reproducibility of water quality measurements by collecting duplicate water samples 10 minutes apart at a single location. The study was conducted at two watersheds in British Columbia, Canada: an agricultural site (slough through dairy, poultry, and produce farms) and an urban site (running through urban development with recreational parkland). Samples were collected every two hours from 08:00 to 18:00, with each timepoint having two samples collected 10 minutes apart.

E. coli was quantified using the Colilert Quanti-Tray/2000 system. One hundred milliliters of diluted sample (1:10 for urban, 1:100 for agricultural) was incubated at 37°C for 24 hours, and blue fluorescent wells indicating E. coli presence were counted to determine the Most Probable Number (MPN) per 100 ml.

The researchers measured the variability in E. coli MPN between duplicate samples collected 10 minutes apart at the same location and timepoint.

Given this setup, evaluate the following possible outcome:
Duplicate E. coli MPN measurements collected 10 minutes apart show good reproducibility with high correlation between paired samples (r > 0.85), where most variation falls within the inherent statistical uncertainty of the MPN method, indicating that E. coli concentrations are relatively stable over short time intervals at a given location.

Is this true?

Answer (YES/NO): NO